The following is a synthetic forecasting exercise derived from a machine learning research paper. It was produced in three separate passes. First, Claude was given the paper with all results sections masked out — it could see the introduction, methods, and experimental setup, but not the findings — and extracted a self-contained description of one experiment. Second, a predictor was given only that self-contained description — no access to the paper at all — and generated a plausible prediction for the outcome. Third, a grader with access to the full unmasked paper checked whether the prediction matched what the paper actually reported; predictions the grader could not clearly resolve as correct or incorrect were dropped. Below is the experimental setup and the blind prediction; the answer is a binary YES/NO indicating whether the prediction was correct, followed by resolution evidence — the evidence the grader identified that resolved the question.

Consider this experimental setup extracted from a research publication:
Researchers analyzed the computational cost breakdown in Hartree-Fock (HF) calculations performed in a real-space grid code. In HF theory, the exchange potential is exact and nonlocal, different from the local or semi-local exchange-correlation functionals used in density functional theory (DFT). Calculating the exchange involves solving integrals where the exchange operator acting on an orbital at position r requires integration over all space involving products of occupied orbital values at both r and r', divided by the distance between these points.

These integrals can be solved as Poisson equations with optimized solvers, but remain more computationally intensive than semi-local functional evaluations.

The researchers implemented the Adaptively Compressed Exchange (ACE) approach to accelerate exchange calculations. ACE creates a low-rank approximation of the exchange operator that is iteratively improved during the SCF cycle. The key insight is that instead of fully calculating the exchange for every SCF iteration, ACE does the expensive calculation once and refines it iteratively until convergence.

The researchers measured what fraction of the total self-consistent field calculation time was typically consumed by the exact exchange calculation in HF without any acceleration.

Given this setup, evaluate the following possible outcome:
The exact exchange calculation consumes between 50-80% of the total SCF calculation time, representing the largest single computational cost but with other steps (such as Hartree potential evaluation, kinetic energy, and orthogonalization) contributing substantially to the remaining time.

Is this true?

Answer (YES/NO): NO